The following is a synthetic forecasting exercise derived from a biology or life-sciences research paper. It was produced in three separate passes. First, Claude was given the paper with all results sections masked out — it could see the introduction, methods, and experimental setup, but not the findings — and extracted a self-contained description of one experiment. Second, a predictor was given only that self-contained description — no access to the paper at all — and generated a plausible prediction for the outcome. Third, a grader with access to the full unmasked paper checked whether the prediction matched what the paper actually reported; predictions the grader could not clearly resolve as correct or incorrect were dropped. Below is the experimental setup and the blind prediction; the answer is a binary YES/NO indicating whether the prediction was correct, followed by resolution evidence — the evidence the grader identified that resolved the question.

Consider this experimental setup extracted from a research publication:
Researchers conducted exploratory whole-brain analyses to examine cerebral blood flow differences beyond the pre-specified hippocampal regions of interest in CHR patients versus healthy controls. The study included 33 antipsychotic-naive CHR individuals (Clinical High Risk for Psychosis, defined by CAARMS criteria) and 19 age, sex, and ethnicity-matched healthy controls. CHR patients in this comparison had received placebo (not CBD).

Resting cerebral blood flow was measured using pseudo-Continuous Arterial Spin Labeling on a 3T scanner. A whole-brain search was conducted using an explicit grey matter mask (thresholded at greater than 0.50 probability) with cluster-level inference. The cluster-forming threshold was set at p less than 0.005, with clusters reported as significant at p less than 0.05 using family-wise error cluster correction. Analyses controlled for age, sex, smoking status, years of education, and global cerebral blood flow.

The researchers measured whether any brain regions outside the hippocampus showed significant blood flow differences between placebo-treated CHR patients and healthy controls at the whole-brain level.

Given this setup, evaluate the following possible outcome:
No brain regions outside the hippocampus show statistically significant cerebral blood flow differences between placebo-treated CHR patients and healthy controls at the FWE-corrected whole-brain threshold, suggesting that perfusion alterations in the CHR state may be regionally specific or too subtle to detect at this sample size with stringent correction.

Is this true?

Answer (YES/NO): NO